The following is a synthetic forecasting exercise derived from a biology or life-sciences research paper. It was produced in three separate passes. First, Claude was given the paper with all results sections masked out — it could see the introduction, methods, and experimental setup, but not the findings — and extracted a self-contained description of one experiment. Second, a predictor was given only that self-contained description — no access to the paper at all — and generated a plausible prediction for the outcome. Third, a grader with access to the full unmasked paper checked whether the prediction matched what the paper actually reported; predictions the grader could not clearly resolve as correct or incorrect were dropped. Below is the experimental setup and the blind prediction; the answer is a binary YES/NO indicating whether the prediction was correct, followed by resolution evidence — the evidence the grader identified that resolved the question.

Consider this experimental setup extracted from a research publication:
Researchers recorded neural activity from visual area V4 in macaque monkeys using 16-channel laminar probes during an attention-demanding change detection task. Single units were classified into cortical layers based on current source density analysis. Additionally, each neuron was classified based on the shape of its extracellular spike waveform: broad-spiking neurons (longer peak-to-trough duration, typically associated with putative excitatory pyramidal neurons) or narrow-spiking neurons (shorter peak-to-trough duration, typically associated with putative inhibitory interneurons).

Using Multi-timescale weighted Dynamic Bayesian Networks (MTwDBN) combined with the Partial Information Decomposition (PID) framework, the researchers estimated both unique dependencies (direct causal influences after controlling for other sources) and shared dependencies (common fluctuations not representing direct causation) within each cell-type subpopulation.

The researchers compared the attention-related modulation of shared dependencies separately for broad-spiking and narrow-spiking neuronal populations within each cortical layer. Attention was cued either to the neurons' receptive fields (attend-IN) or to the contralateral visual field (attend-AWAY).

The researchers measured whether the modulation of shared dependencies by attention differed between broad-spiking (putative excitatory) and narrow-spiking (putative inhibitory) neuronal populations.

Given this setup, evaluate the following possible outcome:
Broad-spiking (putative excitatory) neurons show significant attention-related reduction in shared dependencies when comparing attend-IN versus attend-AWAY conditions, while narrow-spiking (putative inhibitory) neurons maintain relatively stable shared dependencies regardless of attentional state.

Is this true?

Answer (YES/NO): NO